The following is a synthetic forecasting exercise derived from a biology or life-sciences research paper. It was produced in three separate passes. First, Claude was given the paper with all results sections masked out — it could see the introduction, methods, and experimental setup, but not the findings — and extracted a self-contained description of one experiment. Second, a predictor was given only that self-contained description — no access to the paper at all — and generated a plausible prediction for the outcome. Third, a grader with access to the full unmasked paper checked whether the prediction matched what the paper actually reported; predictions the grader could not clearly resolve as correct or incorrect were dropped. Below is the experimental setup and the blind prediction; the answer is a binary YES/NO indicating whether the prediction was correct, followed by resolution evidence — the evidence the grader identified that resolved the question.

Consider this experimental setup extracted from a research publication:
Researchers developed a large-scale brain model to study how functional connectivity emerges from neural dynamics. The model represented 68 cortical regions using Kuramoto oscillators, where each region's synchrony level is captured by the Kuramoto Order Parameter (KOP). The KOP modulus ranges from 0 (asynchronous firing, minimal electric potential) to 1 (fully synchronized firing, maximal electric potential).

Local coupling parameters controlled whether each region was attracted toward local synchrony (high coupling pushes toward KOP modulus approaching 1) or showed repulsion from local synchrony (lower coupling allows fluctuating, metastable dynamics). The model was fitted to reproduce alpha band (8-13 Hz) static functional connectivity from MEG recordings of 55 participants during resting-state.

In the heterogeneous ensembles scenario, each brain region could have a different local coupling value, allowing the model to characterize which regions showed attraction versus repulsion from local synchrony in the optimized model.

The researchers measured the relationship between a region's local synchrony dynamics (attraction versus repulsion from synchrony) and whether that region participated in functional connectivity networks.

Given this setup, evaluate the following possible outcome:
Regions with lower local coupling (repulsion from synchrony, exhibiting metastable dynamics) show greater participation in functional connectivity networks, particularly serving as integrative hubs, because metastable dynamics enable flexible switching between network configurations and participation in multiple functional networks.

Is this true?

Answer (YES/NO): YES